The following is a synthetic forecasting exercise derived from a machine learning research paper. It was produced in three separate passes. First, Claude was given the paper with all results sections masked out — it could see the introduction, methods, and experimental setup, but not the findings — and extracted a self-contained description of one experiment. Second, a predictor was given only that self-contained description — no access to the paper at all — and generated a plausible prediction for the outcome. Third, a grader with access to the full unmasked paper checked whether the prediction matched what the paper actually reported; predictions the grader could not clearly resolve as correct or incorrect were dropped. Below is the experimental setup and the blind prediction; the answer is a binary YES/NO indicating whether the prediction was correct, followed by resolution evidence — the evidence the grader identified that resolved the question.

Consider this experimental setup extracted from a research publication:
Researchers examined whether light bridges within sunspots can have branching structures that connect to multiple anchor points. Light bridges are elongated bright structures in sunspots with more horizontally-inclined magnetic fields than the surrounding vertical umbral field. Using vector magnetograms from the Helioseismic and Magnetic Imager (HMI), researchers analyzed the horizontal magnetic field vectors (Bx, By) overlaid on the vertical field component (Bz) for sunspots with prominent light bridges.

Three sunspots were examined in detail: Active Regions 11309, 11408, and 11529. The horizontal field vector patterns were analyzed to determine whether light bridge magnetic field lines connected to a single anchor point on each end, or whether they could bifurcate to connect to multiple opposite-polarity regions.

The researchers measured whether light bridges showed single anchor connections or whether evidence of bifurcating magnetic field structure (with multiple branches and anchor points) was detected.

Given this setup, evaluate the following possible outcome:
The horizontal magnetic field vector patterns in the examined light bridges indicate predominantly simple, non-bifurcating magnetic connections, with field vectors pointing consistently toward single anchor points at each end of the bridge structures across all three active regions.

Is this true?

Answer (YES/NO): NO